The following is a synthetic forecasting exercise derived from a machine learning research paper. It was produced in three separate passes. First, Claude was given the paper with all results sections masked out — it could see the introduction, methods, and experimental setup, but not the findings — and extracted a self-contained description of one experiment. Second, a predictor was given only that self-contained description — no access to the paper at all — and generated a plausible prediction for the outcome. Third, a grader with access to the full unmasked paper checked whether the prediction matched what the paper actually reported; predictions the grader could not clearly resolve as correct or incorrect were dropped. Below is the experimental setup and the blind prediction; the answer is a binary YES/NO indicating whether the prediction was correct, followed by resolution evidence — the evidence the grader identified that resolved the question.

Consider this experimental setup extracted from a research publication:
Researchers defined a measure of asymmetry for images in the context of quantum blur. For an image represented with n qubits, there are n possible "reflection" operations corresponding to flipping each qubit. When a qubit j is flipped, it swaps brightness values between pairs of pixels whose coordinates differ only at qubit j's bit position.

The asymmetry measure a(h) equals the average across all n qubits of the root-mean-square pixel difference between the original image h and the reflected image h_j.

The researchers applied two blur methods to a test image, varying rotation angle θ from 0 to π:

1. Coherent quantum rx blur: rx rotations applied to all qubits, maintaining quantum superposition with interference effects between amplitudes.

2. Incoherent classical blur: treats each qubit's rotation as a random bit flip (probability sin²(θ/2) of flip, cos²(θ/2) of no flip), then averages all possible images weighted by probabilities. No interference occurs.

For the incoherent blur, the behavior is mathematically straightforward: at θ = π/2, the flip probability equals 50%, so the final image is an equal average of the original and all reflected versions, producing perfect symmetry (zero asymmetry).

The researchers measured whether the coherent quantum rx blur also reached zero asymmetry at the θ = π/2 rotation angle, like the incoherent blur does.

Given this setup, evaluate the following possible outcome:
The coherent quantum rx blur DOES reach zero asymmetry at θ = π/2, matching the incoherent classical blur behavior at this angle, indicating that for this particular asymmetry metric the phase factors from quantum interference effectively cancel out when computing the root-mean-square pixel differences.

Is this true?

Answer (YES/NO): NO